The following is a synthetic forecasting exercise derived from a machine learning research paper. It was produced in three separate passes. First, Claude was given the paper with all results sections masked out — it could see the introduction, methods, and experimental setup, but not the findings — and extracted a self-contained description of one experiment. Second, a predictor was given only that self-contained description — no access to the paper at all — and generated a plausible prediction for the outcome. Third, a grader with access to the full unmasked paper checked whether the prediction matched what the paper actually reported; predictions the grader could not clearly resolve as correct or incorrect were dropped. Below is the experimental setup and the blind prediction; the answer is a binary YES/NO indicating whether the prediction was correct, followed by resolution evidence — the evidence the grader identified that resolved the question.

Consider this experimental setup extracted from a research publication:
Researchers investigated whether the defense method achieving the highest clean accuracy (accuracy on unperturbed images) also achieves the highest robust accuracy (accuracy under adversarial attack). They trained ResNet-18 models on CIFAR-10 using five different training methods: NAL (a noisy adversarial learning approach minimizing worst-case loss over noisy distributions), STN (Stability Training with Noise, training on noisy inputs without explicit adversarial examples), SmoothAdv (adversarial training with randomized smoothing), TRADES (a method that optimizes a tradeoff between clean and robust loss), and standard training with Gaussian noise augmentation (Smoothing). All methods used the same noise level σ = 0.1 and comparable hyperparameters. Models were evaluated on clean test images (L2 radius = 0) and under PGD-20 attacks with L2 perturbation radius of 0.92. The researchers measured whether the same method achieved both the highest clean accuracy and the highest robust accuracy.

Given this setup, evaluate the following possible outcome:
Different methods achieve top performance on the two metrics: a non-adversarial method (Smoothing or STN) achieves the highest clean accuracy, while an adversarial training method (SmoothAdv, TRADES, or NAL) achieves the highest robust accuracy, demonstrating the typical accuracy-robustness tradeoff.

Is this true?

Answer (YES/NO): YES